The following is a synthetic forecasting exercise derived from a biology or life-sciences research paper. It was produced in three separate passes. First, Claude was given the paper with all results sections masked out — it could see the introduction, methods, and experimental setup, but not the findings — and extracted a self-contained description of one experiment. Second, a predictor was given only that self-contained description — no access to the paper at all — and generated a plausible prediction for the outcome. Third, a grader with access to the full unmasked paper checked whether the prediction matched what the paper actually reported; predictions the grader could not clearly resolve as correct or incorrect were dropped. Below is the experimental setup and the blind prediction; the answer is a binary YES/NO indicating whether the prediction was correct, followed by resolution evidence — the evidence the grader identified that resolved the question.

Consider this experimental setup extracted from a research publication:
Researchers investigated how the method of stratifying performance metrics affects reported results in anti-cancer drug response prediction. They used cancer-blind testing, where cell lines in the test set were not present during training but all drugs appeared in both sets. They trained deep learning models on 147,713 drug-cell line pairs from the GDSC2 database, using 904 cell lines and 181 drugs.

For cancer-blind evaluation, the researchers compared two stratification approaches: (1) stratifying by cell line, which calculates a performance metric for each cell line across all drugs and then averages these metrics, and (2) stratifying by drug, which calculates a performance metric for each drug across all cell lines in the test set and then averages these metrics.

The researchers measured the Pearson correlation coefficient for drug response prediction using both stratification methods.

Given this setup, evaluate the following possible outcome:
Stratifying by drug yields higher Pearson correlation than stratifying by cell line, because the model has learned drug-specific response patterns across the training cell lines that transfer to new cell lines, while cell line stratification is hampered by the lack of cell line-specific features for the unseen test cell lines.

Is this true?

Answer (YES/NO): NO